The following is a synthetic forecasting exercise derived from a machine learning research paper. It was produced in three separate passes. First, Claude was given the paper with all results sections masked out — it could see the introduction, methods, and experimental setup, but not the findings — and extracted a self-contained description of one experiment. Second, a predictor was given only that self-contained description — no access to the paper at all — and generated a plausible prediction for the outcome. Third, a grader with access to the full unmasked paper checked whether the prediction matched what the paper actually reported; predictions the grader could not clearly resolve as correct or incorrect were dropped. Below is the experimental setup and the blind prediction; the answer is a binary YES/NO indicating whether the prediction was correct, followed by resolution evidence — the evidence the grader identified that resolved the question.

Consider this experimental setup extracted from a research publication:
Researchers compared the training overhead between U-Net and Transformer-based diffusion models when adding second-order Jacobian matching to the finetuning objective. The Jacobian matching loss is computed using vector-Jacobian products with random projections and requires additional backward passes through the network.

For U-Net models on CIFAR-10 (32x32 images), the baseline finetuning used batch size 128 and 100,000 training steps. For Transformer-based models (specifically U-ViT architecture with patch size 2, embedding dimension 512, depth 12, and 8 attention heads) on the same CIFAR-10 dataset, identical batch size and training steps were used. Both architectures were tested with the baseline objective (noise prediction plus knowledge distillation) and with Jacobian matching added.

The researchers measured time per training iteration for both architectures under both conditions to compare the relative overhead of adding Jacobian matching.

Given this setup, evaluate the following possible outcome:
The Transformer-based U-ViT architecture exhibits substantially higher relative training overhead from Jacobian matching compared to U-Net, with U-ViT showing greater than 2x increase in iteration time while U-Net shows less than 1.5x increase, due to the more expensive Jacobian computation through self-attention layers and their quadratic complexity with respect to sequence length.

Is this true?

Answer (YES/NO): NO